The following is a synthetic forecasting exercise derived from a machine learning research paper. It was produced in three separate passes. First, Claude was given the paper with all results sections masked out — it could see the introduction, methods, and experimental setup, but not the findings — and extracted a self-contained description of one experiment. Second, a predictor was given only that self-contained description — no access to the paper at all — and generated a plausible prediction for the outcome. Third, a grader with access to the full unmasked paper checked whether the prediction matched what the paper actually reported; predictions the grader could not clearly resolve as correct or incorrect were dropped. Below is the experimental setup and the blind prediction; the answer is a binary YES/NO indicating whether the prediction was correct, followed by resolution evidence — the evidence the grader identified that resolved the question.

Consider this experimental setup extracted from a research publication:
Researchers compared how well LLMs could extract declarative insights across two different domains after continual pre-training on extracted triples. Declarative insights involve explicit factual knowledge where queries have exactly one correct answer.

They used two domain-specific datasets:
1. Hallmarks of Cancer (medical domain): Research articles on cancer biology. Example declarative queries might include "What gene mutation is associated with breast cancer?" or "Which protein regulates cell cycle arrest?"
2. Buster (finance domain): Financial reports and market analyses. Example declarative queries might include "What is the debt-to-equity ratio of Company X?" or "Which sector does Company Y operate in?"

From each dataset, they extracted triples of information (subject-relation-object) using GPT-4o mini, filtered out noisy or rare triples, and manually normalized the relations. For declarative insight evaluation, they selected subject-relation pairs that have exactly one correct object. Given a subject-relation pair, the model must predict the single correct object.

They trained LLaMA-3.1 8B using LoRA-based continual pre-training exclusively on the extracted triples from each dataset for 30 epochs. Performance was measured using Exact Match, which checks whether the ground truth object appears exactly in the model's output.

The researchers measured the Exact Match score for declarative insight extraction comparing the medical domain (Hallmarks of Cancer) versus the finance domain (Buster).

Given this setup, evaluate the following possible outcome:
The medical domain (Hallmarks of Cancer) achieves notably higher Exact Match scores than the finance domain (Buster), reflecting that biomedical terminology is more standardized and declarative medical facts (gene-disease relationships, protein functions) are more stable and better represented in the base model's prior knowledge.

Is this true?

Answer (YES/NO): NO